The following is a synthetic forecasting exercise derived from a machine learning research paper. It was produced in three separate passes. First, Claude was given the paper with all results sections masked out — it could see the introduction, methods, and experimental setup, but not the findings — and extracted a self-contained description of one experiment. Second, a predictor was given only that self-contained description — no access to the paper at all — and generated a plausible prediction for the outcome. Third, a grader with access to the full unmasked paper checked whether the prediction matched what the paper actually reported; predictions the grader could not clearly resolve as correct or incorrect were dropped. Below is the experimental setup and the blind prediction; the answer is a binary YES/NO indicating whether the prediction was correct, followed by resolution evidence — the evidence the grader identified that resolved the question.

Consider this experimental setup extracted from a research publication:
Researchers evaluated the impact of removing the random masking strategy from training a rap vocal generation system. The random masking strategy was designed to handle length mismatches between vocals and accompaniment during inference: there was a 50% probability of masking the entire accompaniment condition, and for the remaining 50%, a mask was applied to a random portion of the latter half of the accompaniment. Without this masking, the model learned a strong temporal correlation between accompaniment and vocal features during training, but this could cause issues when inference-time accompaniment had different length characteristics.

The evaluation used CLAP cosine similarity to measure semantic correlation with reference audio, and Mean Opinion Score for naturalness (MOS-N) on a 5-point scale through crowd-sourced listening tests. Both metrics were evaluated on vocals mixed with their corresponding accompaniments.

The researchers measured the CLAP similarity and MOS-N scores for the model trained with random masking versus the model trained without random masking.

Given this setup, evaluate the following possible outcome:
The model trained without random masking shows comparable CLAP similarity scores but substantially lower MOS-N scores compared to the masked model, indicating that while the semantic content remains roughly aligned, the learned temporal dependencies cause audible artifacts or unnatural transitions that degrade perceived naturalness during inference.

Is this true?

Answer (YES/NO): NO